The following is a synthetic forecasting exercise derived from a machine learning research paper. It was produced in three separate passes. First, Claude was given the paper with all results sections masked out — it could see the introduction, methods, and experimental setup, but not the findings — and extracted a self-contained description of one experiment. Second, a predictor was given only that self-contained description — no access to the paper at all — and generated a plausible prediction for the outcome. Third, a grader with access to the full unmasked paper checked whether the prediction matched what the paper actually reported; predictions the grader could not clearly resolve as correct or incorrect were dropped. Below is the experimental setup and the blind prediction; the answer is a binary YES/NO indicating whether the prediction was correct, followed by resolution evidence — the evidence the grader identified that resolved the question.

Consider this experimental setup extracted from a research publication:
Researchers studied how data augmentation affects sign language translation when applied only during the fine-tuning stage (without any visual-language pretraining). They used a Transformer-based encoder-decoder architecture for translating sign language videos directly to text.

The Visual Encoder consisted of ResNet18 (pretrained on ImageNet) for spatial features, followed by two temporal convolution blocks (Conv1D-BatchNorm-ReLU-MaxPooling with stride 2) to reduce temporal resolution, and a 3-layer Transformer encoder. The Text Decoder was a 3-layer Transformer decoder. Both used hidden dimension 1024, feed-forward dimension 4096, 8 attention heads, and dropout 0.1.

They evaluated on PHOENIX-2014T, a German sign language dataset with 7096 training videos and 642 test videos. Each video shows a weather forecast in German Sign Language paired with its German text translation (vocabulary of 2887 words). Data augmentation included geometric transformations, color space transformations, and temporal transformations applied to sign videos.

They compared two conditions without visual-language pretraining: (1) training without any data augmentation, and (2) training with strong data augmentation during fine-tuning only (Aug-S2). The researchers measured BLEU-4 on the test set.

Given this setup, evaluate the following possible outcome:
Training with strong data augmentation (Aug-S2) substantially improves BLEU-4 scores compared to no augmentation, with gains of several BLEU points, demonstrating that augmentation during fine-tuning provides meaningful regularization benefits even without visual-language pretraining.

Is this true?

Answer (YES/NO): NO